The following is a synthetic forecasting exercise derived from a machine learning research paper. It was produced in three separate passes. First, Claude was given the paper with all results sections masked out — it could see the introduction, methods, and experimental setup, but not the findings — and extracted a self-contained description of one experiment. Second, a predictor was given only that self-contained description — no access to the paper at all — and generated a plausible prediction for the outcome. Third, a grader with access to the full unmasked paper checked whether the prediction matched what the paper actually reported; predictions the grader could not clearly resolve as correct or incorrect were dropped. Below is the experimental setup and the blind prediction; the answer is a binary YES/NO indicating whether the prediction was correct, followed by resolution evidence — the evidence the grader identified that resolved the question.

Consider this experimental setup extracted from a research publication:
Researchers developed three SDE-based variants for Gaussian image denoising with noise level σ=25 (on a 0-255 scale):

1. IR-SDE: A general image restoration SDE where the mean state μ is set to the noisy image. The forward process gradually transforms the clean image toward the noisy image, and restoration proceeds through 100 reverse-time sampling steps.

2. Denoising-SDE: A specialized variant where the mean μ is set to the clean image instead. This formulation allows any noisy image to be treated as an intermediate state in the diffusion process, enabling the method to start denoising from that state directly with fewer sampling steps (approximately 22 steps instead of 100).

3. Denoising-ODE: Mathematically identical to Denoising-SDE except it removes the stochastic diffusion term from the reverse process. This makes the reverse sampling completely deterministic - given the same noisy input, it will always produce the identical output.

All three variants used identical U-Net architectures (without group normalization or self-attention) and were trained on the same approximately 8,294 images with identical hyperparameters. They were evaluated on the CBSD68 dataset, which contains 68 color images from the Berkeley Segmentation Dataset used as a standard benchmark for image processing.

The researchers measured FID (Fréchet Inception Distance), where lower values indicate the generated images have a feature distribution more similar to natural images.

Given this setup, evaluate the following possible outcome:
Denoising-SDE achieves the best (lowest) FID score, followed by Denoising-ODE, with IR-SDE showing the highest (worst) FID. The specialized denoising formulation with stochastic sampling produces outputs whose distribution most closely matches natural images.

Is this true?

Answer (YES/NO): NO